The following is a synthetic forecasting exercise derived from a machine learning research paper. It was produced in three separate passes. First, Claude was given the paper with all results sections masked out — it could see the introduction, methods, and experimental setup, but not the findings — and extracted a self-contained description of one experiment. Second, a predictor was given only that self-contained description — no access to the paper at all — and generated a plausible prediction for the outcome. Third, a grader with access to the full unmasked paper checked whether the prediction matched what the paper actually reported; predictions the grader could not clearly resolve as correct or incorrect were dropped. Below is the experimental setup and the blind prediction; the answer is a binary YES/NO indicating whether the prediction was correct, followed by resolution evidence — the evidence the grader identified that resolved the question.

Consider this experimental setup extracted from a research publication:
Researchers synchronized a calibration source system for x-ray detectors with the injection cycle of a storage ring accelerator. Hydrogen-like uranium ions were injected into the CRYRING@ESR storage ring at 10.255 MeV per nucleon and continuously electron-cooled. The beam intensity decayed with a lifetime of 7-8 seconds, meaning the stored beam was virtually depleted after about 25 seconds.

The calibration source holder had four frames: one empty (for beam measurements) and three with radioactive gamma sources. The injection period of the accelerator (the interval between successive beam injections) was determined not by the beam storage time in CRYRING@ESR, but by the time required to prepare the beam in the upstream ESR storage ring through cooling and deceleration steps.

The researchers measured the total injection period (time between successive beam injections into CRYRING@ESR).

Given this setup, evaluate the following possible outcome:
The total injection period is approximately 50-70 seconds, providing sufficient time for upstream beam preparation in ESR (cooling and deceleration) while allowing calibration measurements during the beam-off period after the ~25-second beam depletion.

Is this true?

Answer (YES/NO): YES